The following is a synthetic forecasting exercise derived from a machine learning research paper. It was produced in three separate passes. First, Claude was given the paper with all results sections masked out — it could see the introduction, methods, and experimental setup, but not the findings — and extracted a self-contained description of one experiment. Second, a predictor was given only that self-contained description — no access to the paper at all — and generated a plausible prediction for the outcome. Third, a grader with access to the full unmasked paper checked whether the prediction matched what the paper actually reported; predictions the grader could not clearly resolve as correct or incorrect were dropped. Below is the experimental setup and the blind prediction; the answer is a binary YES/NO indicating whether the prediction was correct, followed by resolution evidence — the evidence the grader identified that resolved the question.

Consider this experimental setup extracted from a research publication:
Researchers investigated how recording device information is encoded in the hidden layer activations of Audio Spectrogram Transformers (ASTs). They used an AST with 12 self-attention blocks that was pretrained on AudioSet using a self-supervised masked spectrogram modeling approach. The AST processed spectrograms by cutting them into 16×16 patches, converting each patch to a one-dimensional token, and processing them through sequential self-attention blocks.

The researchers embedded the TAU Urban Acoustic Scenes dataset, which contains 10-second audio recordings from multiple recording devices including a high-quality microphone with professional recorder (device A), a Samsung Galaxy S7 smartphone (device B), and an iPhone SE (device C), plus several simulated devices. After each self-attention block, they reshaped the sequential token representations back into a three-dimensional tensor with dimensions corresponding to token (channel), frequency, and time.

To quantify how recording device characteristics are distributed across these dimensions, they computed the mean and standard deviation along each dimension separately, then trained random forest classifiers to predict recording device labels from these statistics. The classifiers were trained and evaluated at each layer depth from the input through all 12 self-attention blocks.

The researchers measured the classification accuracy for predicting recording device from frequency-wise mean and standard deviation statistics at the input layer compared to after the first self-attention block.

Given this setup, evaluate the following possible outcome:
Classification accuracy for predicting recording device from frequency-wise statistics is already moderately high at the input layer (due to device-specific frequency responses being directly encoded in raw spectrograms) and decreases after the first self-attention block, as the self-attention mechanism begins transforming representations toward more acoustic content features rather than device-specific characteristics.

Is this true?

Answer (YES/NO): YES